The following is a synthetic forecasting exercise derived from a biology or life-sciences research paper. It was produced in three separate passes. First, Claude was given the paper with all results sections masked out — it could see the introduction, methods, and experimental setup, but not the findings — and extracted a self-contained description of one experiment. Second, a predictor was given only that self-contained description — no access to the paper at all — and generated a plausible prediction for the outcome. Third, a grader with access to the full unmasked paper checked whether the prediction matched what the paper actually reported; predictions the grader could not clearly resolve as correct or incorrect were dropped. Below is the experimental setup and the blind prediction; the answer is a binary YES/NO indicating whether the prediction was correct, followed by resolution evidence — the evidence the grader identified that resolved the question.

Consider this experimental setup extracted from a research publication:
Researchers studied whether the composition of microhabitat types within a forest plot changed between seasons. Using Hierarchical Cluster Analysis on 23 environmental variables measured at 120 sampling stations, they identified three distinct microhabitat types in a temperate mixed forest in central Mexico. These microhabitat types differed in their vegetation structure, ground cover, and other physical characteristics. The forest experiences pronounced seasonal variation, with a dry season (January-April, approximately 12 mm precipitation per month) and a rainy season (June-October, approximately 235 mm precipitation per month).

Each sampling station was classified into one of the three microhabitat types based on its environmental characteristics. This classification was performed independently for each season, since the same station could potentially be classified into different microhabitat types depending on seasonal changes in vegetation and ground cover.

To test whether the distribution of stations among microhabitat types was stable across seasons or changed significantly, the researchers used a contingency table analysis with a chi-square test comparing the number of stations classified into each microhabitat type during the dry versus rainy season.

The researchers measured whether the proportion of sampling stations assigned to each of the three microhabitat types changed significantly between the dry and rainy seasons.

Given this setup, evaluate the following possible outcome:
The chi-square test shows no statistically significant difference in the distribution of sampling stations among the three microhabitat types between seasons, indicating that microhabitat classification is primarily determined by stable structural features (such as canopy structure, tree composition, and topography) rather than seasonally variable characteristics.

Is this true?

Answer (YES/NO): NO